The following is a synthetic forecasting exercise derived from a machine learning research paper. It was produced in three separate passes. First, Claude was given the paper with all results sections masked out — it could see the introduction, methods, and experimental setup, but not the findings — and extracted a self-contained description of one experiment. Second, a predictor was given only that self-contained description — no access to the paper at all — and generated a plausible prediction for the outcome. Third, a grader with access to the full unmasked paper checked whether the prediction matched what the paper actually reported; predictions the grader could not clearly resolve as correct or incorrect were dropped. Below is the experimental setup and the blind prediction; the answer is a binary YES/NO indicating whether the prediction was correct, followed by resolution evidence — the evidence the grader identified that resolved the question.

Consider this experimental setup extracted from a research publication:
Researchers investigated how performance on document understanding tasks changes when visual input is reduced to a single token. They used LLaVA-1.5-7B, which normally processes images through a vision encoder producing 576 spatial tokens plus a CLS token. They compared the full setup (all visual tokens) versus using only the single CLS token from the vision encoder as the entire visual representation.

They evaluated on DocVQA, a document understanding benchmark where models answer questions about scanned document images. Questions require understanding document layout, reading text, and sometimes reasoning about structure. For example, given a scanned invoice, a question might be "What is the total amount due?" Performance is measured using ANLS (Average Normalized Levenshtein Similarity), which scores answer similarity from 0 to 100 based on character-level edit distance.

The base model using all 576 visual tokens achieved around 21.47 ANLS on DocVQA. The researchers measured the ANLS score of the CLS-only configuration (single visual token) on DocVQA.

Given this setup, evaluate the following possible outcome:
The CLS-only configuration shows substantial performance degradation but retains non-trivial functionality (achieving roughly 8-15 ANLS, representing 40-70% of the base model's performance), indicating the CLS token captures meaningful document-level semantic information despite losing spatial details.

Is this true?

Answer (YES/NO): YES